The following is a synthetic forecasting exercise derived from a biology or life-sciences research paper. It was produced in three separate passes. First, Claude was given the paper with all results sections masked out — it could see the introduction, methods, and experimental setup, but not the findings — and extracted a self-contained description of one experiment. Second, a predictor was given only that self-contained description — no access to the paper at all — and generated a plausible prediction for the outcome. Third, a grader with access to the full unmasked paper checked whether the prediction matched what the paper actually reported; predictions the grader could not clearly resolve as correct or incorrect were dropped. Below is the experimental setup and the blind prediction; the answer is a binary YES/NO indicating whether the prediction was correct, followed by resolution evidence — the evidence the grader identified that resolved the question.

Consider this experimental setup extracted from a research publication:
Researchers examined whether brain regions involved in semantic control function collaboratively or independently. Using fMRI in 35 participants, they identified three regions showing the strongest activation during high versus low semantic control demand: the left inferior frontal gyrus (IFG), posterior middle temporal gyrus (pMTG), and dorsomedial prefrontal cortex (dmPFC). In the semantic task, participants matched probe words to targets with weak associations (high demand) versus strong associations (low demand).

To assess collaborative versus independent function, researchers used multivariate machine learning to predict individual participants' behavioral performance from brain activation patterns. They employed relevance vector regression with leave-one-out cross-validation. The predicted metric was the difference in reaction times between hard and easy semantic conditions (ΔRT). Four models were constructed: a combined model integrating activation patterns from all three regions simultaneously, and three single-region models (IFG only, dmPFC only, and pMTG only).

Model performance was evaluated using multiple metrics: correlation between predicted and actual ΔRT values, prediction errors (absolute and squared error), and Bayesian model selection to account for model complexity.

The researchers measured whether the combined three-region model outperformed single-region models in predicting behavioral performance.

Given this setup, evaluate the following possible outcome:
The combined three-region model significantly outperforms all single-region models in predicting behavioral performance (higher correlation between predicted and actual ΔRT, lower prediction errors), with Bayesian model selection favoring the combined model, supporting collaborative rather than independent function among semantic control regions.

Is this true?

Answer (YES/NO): NO